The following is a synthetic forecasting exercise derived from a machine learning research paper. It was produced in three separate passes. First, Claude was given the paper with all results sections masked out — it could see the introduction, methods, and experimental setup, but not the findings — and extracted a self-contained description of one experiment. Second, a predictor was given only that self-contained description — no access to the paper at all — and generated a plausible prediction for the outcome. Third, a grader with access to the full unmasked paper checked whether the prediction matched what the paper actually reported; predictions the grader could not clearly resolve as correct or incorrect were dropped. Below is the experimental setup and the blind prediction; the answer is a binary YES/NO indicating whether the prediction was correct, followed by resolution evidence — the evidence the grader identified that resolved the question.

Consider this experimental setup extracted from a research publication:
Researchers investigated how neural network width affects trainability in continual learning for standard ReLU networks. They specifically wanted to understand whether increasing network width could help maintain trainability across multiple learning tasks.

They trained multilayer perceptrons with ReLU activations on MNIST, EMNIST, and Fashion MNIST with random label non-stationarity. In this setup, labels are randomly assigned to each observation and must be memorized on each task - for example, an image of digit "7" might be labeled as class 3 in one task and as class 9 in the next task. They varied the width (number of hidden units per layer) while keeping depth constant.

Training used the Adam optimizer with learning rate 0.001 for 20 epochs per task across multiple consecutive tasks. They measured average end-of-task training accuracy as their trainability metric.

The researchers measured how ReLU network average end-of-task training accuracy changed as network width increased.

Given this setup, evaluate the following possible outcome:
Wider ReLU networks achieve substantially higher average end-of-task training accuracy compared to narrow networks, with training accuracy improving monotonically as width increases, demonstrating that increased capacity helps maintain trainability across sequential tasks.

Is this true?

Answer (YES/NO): NO